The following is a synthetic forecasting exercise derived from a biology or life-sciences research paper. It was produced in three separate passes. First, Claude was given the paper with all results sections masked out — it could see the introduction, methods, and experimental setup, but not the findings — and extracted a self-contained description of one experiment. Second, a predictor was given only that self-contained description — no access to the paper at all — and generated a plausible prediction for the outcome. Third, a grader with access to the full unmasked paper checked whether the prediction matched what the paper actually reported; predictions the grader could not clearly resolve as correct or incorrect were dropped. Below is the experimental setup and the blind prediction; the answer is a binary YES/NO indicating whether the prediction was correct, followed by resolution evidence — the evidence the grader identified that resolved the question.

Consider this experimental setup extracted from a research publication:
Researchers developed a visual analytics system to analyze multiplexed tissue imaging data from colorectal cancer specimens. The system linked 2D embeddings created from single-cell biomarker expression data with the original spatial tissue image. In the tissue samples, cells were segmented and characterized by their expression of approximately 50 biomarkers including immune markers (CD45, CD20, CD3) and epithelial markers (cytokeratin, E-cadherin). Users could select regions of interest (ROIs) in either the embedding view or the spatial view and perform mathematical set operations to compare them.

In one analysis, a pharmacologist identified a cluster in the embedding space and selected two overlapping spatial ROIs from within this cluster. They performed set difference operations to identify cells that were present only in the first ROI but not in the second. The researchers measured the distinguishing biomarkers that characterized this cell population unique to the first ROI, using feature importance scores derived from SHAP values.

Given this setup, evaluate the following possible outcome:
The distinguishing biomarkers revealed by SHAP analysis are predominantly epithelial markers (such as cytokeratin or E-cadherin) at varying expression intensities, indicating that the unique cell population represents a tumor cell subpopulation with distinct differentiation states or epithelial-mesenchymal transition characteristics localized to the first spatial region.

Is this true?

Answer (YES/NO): NO